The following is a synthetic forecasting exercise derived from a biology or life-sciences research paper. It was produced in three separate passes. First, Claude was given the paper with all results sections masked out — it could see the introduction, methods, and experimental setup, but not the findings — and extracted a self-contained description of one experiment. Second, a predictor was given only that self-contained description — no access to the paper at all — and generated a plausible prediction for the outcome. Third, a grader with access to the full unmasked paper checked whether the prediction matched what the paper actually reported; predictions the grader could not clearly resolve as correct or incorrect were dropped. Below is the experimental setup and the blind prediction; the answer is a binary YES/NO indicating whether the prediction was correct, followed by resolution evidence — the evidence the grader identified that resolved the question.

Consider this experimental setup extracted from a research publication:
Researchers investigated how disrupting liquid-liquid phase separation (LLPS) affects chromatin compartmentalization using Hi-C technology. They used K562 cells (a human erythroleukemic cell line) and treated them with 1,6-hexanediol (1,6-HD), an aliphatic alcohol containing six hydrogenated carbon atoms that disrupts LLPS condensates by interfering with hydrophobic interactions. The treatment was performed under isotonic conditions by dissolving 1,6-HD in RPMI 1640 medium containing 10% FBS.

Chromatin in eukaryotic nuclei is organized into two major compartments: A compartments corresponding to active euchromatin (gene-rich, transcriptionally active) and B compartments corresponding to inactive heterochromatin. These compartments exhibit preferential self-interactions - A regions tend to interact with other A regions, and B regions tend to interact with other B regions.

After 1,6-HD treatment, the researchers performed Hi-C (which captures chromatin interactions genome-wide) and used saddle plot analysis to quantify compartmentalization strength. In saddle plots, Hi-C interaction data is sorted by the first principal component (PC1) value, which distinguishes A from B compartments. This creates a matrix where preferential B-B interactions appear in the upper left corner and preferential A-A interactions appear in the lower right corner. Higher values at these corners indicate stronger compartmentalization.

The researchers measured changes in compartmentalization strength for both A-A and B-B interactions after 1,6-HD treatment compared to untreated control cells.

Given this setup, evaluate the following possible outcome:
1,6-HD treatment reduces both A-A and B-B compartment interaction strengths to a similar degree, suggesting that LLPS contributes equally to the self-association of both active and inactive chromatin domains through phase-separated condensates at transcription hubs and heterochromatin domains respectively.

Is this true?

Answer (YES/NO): NO